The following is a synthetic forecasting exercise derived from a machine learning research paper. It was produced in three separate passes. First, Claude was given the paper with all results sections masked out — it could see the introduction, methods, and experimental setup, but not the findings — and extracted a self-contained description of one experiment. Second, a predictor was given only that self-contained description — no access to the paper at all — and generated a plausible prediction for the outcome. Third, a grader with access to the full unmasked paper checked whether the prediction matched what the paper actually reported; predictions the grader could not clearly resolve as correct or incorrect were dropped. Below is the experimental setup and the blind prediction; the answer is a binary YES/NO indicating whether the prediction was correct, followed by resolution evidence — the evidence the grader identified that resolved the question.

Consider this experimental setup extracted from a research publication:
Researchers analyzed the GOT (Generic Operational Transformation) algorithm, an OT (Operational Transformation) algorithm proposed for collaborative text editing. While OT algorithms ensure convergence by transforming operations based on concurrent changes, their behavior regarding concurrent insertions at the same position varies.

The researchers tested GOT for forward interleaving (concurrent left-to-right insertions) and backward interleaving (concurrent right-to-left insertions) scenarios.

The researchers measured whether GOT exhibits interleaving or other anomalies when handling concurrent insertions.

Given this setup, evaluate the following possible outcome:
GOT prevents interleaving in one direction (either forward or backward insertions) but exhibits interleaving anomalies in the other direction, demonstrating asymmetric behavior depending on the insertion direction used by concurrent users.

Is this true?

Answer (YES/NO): NO